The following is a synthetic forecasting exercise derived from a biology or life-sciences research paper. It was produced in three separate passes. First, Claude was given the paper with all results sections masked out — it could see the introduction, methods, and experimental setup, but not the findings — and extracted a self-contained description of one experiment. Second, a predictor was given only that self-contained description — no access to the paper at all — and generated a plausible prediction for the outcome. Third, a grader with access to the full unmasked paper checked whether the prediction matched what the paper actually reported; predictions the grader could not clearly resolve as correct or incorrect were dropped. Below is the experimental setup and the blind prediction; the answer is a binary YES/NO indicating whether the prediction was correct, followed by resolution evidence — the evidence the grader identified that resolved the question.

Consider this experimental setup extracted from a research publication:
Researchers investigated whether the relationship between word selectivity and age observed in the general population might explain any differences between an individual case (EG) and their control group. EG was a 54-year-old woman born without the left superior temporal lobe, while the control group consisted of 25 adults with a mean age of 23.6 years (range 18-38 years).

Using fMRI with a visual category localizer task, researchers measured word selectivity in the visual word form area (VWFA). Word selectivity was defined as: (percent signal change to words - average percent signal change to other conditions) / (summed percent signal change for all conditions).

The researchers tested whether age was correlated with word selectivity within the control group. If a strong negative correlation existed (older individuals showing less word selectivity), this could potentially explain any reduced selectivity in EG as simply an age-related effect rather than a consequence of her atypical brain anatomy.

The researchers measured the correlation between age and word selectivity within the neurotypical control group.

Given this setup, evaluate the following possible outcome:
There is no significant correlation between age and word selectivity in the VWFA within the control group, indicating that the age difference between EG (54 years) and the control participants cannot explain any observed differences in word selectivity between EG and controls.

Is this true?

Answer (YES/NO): YES